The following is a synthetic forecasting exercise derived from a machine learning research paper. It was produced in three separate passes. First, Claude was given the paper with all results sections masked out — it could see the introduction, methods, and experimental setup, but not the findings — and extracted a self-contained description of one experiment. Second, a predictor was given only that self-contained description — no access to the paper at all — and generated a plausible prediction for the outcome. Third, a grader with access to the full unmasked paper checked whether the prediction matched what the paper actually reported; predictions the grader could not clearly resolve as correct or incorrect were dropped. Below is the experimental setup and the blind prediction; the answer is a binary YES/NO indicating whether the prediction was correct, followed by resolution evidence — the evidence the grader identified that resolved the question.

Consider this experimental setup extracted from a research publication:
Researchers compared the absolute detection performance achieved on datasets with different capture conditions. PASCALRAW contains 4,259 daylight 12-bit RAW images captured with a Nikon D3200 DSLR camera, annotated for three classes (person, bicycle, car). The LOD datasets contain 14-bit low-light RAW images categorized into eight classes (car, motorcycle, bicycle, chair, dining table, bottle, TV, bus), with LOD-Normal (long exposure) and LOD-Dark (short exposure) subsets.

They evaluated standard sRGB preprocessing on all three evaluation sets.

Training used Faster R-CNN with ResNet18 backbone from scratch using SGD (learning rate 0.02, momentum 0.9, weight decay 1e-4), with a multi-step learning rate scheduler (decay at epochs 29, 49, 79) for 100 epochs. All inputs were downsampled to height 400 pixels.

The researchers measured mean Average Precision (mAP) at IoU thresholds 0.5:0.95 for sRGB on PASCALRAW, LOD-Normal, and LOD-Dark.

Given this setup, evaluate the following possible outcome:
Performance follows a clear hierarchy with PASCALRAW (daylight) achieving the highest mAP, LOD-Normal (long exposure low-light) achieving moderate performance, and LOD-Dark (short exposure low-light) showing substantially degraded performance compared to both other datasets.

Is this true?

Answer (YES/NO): NO